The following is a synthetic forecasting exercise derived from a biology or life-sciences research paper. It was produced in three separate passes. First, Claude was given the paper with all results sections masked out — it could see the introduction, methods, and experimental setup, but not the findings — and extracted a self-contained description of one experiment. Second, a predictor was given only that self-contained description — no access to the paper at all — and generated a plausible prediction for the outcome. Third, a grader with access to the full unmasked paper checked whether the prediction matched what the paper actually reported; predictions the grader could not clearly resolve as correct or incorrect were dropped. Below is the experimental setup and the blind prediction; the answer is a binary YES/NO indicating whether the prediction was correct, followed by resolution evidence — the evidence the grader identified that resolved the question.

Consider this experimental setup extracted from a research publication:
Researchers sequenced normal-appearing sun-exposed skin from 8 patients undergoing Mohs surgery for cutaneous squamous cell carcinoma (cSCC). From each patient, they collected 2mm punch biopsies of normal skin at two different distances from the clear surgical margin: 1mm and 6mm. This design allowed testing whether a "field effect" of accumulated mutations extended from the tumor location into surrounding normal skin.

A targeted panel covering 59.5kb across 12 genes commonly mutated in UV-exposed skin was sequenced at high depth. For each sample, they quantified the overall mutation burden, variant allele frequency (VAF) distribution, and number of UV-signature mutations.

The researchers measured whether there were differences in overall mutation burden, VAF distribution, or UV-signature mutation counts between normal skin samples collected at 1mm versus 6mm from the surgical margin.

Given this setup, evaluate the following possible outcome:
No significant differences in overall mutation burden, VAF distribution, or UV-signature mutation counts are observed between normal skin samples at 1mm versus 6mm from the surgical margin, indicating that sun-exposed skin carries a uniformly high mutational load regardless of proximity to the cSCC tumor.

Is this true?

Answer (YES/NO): YES